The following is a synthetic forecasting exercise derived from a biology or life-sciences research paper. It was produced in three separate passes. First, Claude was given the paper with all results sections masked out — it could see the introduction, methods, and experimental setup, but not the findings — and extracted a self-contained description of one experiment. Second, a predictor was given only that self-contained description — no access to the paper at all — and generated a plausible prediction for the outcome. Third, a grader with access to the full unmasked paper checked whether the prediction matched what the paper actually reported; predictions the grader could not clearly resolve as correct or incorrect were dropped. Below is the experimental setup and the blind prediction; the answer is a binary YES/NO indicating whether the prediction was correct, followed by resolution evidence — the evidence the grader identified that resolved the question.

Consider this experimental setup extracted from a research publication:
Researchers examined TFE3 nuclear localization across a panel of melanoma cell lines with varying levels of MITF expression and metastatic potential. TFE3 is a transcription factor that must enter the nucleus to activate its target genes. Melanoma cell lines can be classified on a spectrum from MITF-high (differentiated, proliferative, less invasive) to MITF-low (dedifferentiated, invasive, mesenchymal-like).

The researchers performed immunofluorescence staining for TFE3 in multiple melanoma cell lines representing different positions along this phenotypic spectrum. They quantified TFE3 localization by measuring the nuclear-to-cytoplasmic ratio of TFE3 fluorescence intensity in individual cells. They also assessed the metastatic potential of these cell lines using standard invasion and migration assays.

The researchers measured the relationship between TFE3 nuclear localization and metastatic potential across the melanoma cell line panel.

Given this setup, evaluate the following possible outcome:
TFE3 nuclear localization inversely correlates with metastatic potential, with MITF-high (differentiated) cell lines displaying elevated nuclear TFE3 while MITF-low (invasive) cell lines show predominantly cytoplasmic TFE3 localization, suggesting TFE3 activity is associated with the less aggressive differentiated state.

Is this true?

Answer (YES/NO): NO